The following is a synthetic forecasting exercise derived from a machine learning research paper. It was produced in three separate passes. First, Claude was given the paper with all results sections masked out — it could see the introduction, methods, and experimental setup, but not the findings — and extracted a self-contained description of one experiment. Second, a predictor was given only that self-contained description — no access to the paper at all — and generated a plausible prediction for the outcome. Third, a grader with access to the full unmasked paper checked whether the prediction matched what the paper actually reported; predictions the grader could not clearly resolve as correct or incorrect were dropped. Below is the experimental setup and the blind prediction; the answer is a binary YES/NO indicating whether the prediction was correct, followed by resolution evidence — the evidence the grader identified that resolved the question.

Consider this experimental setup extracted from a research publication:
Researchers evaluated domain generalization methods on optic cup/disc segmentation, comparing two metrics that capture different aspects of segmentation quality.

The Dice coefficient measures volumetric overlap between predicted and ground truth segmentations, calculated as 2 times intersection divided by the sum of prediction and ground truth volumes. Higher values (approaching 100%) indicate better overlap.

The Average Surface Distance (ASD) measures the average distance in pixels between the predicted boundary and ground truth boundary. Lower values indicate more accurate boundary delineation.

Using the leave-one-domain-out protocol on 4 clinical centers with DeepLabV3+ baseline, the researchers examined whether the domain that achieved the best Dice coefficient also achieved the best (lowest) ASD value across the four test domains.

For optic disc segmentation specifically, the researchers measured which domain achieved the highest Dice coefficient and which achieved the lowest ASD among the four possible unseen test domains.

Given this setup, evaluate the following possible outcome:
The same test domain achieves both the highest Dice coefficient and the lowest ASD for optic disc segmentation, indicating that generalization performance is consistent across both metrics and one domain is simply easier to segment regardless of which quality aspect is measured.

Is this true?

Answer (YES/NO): YES